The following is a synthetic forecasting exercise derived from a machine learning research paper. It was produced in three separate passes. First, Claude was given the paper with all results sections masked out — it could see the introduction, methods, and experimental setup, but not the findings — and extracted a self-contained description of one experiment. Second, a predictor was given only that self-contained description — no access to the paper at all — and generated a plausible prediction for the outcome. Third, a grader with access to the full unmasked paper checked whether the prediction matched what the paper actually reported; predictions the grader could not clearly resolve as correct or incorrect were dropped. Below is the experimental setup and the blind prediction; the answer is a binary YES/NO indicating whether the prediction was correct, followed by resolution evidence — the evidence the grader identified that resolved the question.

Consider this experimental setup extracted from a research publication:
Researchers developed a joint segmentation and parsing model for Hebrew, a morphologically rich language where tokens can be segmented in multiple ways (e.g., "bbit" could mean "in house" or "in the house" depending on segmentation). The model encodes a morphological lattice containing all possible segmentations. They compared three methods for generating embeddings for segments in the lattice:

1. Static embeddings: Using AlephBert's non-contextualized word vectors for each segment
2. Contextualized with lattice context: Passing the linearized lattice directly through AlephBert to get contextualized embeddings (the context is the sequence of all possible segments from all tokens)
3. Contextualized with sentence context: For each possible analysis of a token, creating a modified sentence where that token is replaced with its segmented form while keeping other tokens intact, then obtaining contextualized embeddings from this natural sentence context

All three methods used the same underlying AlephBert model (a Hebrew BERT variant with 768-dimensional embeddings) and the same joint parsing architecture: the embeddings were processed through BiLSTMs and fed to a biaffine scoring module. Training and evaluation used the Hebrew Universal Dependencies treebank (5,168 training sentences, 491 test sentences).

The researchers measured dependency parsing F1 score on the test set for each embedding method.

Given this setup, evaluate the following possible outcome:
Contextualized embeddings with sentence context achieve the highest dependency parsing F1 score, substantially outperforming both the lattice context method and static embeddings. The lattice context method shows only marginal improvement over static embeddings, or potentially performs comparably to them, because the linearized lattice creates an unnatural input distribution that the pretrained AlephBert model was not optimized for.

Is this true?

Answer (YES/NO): NO